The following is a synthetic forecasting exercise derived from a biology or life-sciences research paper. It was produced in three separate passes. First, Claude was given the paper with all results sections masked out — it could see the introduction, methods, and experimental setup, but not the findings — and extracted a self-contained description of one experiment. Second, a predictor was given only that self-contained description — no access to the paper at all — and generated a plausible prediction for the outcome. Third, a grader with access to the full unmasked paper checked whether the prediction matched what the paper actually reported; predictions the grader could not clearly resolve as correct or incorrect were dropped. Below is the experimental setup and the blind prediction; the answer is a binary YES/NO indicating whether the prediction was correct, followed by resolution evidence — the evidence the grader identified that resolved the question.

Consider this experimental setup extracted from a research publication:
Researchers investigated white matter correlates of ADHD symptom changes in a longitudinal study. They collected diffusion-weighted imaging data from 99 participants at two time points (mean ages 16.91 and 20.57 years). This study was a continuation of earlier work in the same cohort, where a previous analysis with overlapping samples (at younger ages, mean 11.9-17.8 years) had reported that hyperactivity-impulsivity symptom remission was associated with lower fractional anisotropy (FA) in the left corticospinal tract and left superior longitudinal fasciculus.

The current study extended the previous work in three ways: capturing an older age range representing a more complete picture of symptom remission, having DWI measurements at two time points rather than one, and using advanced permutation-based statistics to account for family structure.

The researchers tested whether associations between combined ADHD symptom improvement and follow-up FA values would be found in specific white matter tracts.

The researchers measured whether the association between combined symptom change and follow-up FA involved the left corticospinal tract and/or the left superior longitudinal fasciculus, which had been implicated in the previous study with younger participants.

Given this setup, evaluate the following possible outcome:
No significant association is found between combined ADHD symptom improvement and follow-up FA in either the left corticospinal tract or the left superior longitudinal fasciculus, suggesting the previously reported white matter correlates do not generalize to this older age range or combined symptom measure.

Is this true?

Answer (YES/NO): NO